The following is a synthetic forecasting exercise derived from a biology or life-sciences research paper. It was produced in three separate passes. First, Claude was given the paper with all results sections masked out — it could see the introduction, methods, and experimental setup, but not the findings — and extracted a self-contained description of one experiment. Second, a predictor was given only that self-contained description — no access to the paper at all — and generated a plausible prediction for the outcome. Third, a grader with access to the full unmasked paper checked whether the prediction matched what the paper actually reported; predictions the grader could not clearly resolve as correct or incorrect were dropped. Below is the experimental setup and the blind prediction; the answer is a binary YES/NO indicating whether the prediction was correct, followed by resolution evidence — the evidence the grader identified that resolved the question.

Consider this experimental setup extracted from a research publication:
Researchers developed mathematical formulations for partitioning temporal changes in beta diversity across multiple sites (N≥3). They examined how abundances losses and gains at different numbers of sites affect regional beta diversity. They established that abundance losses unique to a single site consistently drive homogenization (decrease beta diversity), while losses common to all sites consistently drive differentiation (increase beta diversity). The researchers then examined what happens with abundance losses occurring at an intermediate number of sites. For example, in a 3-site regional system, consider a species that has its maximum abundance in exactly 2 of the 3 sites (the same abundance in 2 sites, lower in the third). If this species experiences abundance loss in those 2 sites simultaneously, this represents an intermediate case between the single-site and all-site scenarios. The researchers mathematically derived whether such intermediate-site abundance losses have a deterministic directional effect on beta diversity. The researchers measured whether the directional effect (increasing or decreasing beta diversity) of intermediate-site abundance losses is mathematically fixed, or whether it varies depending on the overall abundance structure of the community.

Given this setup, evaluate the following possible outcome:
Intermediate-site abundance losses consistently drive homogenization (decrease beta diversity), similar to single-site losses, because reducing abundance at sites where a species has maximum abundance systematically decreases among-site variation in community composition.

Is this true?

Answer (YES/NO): NO